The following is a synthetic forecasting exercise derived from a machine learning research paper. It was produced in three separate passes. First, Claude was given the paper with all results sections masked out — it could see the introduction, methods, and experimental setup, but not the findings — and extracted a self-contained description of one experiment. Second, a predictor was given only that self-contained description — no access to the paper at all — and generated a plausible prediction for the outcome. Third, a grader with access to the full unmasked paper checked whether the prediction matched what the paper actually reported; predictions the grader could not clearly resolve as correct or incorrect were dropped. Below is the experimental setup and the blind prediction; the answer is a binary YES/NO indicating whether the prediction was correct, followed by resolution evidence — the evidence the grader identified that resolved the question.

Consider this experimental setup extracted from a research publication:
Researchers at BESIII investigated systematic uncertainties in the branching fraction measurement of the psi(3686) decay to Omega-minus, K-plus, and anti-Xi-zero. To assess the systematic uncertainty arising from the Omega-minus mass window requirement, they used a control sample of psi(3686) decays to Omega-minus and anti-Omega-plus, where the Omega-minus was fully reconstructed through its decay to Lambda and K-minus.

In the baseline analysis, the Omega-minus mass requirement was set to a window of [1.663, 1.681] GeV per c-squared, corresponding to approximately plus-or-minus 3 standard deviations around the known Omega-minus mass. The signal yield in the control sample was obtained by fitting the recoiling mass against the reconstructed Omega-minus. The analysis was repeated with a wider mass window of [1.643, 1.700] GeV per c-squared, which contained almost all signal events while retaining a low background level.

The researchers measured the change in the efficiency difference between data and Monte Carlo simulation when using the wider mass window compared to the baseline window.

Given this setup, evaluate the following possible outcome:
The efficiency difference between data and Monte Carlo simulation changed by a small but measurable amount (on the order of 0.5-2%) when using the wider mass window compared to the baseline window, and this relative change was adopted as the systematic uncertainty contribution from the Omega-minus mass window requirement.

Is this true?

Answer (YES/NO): YES